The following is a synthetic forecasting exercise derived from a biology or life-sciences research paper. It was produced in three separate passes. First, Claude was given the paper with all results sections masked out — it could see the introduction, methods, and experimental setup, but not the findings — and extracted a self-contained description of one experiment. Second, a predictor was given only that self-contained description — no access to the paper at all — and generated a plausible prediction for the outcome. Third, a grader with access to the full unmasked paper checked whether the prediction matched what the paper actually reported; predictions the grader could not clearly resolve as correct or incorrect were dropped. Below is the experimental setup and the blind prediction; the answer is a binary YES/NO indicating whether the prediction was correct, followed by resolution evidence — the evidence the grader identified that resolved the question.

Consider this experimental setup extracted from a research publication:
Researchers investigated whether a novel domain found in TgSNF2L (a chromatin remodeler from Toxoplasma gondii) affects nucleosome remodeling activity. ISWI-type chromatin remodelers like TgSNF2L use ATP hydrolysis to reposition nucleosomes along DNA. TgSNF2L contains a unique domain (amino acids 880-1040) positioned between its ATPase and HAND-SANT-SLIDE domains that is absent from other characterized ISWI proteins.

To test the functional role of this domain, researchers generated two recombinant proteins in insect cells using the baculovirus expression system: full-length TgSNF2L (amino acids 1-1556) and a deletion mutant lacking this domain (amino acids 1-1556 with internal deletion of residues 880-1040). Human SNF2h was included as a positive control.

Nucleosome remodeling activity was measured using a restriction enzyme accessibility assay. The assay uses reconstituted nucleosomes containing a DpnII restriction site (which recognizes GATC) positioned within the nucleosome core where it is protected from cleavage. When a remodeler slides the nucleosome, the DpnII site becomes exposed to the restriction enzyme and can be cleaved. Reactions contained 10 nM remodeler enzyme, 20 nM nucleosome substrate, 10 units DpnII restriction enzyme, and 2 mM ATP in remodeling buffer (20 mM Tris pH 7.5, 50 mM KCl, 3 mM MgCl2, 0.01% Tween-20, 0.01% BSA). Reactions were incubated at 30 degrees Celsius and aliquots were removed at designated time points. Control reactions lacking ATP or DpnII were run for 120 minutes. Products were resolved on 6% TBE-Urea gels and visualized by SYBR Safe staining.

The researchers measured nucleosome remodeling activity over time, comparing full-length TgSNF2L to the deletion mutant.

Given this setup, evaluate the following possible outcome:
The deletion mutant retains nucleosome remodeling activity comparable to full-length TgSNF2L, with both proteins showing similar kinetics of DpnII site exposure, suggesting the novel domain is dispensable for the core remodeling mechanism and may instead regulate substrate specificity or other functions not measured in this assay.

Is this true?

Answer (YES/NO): YES